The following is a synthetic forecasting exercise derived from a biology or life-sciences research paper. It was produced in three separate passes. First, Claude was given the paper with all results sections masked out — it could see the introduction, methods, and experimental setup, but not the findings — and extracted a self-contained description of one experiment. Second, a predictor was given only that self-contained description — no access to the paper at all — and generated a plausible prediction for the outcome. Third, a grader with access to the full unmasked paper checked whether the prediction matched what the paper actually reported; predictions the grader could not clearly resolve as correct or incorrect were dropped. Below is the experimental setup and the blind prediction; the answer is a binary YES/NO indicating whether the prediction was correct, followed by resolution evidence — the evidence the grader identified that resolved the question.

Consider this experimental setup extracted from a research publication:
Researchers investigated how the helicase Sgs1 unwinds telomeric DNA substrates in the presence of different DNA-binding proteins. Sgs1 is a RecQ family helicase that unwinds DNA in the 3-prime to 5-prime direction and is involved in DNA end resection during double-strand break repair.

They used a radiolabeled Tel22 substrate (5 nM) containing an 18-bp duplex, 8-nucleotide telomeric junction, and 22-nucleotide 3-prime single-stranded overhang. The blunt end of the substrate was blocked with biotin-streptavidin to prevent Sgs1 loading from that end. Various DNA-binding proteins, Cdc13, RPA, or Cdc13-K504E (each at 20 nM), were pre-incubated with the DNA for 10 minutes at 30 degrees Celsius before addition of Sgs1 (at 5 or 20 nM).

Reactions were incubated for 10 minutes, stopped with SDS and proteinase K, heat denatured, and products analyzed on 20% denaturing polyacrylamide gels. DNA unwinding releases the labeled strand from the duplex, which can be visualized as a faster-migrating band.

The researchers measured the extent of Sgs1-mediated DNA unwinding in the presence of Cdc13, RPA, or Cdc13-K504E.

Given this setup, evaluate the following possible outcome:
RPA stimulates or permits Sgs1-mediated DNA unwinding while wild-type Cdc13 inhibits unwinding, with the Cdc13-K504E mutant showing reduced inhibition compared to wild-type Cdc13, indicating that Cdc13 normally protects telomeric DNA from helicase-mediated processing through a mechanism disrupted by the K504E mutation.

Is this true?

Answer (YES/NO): YES